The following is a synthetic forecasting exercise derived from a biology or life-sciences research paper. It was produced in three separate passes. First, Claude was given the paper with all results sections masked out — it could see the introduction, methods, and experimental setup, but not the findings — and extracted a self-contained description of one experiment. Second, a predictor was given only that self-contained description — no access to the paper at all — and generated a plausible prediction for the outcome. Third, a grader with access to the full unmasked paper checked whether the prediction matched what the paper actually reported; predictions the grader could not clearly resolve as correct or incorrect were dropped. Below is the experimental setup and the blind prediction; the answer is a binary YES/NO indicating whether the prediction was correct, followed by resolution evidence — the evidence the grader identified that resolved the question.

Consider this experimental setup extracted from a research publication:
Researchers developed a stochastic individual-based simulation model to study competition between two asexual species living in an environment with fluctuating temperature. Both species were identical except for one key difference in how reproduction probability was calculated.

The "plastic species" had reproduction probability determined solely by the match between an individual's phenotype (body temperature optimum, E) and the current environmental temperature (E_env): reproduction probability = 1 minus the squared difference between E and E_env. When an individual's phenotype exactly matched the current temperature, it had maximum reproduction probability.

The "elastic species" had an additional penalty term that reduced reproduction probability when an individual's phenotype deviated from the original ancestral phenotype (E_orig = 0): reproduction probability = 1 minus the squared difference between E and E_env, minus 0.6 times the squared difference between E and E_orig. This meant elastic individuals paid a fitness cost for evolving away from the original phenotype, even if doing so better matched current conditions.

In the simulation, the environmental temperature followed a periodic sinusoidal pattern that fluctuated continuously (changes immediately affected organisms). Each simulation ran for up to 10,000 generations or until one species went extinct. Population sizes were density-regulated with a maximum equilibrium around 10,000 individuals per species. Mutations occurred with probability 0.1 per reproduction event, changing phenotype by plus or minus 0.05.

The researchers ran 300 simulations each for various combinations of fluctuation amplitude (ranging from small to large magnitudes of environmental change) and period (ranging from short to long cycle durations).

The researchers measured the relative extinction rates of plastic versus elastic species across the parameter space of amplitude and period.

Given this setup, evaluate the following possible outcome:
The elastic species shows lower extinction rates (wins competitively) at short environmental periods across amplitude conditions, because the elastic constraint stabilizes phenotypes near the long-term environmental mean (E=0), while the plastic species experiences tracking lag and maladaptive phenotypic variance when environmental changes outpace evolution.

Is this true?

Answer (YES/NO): NO